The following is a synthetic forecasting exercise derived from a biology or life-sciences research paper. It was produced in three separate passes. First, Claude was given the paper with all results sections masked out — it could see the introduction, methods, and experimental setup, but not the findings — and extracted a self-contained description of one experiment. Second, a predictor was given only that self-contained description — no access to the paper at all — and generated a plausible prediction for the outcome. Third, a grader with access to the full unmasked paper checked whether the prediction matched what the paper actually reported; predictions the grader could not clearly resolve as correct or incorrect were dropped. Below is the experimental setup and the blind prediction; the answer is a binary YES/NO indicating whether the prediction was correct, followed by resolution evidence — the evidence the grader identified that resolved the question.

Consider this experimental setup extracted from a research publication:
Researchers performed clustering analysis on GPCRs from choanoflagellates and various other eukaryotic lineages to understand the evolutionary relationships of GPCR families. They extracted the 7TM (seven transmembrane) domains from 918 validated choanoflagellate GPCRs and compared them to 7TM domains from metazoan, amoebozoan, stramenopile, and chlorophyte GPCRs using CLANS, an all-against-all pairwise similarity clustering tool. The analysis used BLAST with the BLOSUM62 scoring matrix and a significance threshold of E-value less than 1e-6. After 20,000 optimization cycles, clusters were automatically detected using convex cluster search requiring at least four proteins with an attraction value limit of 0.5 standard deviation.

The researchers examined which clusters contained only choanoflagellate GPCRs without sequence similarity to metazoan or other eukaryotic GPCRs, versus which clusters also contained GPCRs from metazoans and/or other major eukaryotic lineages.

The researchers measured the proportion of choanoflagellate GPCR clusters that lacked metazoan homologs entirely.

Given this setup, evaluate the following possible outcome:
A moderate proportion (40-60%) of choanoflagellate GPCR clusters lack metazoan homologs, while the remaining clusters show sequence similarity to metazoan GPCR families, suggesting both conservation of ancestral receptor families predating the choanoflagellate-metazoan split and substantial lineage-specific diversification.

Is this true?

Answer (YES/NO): NO